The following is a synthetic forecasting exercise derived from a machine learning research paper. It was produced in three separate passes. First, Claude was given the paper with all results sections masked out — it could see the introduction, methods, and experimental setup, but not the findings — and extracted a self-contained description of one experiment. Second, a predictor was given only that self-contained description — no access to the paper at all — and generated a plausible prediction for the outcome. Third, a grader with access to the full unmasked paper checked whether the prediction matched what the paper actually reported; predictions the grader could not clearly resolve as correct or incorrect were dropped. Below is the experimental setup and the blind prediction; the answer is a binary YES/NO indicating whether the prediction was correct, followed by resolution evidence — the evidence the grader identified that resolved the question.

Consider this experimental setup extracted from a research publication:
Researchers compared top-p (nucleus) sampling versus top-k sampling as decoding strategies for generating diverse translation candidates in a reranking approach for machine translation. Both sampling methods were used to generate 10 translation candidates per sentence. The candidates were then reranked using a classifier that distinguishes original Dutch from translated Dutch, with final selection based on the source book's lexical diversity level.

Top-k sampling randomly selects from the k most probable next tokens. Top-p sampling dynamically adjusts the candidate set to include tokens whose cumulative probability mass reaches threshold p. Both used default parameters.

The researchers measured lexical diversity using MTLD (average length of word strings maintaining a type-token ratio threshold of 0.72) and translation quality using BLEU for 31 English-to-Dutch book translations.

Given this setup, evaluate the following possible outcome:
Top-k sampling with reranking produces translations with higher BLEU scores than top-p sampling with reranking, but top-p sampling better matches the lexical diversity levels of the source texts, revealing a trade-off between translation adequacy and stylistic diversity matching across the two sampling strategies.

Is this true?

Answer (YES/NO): NO